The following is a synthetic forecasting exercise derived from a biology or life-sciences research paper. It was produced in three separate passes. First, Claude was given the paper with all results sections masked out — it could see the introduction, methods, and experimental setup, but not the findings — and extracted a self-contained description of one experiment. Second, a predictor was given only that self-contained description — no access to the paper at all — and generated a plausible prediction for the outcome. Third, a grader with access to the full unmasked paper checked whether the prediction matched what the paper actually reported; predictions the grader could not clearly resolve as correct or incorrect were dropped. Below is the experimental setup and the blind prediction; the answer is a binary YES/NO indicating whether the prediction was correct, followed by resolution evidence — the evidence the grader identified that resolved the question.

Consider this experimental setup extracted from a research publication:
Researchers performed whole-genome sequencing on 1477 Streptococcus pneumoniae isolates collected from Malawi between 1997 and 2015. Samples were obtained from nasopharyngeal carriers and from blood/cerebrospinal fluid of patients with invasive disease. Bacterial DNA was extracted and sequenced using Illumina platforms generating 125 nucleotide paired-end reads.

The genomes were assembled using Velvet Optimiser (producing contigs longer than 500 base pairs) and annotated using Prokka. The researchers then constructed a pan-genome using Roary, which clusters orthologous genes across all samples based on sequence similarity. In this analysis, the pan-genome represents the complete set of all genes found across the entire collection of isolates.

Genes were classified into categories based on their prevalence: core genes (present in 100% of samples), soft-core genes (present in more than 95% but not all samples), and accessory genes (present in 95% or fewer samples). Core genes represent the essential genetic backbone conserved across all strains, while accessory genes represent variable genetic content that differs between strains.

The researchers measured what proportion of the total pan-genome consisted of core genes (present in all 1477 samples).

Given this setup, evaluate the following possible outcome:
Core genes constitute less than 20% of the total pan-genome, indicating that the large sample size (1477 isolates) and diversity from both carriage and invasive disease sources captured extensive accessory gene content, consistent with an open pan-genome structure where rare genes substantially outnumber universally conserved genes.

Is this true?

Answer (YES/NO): YES